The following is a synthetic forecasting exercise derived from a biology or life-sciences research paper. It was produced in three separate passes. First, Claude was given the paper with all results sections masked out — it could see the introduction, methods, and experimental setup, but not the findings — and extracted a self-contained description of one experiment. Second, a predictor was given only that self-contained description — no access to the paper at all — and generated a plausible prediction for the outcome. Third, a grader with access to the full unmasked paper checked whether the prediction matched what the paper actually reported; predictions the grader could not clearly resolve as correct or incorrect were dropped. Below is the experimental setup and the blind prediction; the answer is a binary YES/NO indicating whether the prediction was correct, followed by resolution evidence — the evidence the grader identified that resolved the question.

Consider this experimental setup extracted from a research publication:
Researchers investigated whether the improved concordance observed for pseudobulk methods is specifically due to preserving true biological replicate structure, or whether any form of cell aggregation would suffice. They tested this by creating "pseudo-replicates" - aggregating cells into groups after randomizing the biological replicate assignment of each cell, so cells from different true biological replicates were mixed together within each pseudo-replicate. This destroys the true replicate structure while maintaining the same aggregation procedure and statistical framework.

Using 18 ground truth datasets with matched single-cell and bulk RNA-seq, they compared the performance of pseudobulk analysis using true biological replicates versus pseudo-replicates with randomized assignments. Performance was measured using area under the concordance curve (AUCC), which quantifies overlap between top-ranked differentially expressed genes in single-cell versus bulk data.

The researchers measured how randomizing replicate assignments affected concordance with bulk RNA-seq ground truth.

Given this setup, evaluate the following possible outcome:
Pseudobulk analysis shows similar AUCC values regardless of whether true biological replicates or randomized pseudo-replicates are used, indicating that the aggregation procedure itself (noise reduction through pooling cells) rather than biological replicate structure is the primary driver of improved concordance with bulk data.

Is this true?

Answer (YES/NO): NO